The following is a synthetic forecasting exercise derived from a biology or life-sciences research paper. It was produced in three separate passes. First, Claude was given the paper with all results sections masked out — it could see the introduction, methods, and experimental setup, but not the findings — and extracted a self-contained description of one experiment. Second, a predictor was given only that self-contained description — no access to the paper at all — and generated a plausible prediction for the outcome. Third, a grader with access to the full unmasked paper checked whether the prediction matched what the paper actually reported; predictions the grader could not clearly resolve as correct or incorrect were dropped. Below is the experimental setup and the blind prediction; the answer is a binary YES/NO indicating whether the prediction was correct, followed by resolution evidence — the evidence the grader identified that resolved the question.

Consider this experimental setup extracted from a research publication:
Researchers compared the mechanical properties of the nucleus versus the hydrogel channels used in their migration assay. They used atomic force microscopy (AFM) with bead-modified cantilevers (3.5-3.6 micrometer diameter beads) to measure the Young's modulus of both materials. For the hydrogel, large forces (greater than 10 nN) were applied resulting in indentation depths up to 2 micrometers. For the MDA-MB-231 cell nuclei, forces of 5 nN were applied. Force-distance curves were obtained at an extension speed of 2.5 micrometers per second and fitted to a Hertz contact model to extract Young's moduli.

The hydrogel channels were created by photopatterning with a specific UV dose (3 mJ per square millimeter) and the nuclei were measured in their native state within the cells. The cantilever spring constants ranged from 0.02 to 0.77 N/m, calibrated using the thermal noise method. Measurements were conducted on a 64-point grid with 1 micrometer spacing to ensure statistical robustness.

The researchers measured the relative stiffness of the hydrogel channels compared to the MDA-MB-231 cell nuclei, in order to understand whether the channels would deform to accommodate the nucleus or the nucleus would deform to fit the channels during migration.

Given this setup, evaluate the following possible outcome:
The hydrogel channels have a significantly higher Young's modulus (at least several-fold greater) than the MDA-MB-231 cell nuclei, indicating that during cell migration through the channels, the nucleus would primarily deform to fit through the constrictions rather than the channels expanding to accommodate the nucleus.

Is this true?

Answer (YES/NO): NO